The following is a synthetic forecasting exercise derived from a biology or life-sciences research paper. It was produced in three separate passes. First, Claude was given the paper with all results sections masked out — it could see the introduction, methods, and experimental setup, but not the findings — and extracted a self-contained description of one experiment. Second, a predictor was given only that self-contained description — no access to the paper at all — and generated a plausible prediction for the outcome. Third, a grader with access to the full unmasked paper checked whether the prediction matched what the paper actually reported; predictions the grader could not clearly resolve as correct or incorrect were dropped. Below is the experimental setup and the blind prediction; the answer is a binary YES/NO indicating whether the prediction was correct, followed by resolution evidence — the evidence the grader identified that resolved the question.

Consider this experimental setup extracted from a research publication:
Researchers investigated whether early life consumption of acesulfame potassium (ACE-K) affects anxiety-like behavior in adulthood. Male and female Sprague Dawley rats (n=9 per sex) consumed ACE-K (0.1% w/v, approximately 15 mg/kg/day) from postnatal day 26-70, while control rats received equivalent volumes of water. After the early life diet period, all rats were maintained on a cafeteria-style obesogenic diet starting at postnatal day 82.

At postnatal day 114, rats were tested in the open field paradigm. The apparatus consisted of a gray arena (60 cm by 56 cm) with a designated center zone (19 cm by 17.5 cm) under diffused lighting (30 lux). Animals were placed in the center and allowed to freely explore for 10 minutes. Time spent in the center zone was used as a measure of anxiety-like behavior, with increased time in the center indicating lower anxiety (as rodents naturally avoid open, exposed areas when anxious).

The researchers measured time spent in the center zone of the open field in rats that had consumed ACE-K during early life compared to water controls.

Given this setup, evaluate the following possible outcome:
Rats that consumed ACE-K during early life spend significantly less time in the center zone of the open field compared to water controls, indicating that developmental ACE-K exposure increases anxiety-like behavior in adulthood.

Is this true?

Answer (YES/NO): NO